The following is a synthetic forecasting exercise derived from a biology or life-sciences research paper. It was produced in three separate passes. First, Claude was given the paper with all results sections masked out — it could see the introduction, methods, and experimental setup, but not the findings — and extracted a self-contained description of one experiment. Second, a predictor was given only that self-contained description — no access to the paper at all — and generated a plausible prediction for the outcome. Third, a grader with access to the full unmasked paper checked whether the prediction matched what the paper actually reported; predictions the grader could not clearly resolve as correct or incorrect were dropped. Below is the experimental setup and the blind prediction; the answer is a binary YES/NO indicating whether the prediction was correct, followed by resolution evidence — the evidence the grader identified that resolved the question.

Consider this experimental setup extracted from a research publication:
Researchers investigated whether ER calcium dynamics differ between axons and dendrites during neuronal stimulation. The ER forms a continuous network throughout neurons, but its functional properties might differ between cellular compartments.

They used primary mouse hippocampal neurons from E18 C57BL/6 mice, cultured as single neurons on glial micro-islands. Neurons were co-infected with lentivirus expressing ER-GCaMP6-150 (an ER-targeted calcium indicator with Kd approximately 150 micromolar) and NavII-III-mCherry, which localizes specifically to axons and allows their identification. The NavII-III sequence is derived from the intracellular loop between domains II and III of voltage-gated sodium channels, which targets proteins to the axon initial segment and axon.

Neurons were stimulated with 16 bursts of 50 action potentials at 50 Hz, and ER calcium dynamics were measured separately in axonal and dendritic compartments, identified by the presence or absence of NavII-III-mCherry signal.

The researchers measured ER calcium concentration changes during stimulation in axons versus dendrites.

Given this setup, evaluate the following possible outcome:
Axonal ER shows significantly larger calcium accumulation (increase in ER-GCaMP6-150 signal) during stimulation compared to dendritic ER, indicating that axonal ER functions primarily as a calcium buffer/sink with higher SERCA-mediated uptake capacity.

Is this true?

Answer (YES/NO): NO